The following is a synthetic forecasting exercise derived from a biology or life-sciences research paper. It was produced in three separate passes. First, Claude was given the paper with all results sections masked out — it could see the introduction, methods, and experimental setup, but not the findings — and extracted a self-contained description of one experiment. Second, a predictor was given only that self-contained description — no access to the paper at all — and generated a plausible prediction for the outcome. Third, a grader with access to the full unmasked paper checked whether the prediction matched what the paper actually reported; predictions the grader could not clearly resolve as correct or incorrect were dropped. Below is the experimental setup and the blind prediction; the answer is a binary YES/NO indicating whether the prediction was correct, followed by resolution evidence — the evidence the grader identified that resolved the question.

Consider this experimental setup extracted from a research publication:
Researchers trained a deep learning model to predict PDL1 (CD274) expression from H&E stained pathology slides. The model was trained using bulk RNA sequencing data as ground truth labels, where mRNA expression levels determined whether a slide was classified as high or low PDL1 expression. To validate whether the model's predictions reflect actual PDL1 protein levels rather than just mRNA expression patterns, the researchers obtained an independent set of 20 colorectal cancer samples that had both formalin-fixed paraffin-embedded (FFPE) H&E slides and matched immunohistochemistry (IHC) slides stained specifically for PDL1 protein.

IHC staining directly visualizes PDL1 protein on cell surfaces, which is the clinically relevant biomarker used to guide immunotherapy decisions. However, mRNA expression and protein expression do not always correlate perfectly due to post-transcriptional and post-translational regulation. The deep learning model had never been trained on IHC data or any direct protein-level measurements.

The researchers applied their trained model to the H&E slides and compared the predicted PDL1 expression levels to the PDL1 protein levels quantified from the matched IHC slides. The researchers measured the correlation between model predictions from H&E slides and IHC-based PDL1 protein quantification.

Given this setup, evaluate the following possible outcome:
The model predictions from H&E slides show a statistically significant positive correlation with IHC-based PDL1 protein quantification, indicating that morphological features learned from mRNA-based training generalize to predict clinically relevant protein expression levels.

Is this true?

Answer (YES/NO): YES